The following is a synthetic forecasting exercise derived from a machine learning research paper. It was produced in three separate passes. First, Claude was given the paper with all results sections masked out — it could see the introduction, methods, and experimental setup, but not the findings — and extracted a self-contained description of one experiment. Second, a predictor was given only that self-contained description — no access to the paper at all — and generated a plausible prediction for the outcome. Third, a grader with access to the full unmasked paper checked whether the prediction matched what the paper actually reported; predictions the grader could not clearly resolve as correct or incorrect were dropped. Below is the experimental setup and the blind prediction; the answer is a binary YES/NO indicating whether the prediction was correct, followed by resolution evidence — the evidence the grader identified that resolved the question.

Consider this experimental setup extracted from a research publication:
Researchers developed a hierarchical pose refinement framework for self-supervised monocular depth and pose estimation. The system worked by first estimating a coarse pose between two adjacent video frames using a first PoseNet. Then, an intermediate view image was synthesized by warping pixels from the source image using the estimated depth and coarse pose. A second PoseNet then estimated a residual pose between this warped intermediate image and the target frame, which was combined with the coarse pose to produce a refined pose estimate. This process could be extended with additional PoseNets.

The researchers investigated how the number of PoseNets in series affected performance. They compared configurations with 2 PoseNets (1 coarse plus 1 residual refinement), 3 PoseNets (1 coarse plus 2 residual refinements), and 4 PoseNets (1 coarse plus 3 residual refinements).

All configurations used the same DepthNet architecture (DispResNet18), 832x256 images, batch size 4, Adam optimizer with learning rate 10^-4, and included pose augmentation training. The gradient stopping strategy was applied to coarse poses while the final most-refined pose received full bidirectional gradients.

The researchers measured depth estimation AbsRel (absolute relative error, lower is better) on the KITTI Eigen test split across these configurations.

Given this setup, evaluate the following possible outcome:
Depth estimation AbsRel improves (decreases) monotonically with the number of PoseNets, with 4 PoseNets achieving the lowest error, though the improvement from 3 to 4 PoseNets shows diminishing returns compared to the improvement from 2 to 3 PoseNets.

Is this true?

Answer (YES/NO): NO